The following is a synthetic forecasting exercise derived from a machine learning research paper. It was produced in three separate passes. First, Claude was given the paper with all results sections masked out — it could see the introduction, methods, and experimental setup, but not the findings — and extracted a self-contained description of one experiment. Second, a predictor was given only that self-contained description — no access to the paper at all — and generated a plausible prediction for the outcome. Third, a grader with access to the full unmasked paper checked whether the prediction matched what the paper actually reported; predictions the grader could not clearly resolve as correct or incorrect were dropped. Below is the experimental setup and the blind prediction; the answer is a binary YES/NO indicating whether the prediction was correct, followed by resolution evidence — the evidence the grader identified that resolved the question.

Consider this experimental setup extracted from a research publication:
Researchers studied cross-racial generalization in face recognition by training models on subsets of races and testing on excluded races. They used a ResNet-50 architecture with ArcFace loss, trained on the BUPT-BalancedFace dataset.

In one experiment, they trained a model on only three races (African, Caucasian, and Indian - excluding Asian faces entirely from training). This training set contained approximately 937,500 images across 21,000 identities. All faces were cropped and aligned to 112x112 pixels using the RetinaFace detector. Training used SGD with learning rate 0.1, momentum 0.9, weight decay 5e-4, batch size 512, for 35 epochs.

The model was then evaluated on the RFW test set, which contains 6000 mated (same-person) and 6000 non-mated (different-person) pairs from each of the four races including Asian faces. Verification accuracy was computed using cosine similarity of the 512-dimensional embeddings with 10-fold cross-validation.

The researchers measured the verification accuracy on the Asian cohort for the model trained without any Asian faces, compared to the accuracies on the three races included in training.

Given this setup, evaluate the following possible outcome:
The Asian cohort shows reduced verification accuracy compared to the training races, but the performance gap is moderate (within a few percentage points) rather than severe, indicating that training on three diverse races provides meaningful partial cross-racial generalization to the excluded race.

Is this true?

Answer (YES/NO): NO